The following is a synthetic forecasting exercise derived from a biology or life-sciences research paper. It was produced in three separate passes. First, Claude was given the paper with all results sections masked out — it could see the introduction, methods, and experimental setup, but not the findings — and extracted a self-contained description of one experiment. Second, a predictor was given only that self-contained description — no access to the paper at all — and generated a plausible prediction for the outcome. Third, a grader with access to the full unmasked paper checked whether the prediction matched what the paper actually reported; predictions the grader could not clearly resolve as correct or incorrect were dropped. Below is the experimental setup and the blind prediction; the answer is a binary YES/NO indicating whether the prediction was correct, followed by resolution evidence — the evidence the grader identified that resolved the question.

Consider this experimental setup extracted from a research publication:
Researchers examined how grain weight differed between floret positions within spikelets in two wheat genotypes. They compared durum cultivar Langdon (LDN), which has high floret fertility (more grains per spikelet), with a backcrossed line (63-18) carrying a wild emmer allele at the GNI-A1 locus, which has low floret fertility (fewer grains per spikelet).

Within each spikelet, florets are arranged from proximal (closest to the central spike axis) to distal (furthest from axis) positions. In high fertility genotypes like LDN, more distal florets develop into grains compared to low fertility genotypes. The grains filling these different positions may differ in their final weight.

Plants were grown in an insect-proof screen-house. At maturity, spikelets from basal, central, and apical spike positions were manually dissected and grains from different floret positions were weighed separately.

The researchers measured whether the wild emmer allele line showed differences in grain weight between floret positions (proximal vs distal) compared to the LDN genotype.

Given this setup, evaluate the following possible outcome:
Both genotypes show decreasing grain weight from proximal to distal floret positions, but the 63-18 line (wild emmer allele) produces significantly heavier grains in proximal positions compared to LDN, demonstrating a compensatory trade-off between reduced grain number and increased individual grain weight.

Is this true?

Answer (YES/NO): YES